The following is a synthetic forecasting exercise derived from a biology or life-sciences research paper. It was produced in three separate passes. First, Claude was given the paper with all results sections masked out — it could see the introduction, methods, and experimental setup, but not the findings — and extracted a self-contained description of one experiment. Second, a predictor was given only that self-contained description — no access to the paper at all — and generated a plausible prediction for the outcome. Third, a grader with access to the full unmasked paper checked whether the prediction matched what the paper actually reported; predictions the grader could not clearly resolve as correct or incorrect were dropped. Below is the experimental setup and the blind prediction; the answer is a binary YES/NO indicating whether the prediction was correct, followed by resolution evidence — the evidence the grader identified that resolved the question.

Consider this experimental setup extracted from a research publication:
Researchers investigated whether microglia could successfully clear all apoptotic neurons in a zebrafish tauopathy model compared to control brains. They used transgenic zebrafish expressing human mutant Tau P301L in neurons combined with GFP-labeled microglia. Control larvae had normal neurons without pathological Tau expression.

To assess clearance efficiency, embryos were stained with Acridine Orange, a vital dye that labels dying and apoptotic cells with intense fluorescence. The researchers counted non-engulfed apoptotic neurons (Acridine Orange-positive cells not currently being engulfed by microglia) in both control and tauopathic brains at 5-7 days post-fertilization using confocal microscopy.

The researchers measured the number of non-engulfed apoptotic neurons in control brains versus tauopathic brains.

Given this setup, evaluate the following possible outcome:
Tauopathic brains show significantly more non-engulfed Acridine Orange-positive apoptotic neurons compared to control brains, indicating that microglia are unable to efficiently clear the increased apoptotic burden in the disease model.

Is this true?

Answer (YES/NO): YES